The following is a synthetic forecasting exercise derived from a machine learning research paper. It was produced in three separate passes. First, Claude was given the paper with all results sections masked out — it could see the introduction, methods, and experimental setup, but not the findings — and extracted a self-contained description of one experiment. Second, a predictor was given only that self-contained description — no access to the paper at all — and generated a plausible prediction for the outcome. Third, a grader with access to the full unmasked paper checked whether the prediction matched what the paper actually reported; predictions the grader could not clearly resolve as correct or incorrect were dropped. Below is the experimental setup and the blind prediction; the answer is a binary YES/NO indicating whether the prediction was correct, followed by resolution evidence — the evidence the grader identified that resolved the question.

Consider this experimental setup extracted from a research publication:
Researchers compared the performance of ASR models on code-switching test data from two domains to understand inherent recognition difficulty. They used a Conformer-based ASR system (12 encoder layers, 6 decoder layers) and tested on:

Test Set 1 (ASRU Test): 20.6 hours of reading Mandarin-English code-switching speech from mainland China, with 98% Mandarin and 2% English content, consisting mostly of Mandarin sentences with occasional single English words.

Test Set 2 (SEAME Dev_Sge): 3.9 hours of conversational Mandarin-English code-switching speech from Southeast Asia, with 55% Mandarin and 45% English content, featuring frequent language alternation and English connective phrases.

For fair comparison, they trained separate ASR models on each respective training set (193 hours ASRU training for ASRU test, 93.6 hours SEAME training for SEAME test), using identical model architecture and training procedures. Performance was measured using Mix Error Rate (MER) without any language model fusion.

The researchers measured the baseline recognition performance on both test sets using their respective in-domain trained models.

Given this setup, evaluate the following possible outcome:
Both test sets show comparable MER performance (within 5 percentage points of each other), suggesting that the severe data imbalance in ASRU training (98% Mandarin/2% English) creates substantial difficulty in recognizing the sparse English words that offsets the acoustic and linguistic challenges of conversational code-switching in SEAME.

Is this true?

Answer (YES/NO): NO